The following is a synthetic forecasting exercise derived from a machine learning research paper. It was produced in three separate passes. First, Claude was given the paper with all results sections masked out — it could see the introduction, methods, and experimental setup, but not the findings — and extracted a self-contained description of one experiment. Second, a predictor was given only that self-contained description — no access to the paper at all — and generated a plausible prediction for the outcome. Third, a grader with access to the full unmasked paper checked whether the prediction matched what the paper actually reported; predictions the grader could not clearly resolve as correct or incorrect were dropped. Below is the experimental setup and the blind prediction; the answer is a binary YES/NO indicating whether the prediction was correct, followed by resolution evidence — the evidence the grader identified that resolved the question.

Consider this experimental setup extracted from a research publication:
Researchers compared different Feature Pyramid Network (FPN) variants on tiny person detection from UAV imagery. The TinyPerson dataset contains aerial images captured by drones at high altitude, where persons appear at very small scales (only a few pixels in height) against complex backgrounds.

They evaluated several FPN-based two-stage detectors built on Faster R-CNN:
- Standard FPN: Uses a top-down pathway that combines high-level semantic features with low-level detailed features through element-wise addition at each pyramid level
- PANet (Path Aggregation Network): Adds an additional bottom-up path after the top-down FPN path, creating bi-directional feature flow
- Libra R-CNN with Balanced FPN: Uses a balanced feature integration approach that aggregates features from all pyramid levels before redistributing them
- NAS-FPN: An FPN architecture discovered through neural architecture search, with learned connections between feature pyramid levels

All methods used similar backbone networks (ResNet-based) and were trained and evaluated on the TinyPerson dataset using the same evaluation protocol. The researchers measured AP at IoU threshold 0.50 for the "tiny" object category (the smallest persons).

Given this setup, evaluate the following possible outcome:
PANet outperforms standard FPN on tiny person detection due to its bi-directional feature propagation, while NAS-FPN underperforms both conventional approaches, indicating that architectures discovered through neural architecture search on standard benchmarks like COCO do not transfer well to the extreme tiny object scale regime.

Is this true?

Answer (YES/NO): YES